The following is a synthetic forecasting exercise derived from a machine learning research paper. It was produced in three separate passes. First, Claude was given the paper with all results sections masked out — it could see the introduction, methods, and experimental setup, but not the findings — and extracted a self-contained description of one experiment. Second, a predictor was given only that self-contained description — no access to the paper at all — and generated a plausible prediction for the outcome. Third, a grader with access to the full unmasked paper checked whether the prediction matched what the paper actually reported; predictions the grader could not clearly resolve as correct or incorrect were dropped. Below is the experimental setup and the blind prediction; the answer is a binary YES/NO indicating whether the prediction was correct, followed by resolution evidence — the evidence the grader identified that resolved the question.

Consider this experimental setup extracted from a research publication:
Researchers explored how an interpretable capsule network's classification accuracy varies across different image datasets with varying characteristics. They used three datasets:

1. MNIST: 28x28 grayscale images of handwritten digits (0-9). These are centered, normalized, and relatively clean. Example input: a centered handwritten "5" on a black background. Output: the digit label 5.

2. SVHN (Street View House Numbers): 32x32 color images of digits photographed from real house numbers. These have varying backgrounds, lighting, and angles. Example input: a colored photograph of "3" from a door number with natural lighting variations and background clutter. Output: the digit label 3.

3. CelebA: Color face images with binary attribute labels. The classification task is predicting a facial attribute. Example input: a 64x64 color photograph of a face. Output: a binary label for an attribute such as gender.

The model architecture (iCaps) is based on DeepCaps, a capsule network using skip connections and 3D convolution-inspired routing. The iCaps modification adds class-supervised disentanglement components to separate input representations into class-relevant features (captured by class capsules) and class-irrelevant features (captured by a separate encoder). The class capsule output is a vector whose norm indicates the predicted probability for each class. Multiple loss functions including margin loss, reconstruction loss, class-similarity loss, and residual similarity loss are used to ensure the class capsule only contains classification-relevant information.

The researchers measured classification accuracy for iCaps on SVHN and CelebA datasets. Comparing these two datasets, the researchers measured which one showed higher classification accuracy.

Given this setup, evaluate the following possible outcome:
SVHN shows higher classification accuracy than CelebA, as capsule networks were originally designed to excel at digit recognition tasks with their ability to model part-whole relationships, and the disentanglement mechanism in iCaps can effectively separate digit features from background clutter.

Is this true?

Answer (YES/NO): NO